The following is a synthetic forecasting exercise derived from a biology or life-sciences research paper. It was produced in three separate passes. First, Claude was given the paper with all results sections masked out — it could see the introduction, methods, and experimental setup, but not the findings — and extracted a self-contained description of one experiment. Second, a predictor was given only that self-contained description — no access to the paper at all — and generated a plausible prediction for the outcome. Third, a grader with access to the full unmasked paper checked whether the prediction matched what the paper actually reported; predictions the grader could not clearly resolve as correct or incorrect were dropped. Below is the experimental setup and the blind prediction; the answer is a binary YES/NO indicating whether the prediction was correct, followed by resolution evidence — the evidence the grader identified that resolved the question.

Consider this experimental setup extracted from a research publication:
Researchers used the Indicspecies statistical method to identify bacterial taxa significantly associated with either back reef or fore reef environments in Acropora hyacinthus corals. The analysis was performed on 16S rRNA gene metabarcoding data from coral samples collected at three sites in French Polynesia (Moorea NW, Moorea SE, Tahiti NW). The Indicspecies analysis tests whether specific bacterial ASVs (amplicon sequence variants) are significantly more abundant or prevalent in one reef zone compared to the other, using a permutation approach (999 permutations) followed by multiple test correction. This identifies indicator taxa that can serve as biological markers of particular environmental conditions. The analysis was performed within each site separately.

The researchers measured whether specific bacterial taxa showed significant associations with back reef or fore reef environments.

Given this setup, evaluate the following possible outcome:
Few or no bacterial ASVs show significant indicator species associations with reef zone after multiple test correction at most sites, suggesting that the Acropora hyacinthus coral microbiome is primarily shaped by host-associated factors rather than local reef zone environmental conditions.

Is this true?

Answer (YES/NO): NO